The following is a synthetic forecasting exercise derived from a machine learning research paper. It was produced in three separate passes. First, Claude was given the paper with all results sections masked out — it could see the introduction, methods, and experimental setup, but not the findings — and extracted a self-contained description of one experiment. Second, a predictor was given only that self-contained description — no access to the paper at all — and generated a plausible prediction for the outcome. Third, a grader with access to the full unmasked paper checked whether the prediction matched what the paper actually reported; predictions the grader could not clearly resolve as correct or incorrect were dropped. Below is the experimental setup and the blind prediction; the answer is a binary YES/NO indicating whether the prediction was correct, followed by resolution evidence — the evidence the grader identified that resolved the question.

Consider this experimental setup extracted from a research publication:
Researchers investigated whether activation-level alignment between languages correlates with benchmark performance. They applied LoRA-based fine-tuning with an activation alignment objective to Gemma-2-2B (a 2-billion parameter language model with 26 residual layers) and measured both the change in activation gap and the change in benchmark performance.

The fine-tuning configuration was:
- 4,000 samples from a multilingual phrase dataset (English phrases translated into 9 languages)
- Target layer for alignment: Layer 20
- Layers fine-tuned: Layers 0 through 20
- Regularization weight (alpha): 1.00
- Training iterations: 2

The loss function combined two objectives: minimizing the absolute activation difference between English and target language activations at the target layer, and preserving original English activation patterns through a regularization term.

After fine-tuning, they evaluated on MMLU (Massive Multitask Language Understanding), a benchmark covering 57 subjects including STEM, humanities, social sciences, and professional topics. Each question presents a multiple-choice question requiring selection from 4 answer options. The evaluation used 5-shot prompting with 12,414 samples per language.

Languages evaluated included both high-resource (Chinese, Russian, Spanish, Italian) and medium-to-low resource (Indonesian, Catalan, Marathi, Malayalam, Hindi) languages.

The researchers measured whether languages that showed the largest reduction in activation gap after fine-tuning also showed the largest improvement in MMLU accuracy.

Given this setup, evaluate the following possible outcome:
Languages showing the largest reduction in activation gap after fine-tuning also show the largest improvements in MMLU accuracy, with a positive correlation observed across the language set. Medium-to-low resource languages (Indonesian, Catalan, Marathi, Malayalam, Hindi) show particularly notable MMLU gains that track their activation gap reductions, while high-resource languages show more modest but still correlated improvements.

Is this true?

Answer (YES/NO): NO